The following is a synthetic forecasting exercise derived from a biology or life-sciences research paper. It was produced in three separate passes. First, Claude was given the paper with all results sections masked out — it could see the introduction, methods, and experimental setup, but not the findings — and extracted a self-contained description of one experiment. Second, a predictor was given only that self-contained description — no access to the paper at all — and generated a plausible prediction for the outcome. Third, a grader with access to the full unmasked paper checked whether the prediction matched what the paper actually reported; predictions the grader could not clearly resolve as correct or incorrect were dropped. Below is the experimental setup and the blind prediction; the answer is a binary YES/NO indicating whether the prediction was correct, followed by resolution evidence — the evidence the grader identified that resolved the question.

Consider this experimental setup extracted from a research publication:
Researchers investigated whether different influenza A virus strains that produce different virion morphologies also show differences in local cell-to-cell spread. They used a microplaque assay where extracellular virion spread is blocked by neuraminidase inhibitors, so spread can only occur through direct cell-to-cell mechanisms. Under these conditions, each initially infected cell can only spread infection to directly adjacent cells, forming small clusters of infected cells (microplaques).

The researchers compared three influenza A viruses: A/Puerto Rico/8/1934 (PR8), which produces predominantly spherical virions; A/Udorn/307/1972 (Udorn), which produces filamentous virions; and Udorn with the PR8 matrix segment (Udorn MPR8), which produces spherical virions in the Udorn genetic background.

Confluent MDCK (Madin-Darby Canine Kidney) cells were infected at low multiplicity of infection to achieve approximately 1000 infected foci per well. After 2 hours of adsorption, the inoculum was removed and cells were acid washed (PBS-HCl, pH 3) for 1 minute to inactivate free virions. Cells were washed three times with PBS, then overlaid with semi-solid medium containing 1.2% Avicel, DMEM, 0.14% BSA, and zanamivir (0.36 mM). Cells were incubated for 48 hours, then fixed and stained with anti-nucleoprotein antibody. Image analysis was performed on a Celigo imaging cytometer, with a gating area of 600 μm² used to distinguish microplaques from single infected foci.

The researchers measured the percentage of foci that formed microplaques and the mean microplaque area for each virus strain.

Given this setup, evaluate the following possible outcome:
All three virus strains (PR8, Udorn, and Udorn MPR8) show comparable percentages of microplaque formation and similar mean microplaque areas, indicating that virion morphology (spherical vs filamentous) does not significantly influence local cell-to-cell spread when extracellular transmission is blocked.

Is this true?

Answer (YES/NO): NO